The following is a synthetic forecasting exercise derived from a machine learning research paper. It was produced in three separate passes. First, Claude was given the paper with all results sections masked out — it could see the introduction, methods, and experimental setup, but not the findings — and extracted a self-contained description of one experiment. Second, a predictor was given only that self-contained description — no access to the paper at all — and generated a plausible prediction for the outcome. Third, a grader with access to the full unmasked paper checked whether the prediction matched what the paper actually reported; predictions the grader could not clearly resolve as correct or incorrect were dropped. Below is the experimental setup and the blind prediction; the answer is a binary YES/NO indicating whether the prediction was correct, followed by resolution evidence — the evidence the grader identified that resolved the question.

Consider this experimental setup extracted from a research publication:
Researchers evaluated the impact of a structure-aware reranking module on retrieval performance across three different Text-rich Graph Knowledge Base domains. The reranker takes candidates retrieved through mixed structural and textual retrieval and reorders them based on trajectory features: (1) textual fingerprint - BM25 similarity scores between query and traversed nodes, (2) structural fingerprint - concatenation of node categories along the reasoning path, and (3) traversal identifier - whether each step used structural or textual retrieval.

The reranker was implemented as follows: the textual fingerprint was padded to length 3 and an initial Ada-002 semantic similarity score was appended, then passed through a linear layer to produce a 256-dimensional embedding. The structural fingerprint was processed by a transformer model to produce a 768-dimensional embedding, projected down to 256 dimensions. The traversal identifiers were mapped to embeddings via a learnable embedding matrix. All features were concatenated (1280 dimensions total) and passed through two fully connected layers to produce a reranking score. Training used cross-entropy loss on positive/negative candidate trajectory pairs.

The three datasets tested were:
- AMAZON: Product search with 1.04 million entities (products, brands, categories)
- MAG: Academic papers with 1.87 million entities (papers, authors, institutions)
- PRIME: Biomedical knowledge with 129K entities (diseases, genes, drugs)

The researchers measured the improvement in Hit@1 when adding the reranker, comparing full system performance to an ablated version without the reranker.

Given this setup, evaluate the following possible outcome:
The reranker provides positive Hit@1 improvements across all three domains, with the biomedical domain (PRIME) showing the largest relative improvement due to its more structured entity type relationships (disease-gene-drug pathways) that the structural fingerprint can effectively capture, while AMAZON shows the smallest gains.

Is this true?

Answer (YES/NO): NO